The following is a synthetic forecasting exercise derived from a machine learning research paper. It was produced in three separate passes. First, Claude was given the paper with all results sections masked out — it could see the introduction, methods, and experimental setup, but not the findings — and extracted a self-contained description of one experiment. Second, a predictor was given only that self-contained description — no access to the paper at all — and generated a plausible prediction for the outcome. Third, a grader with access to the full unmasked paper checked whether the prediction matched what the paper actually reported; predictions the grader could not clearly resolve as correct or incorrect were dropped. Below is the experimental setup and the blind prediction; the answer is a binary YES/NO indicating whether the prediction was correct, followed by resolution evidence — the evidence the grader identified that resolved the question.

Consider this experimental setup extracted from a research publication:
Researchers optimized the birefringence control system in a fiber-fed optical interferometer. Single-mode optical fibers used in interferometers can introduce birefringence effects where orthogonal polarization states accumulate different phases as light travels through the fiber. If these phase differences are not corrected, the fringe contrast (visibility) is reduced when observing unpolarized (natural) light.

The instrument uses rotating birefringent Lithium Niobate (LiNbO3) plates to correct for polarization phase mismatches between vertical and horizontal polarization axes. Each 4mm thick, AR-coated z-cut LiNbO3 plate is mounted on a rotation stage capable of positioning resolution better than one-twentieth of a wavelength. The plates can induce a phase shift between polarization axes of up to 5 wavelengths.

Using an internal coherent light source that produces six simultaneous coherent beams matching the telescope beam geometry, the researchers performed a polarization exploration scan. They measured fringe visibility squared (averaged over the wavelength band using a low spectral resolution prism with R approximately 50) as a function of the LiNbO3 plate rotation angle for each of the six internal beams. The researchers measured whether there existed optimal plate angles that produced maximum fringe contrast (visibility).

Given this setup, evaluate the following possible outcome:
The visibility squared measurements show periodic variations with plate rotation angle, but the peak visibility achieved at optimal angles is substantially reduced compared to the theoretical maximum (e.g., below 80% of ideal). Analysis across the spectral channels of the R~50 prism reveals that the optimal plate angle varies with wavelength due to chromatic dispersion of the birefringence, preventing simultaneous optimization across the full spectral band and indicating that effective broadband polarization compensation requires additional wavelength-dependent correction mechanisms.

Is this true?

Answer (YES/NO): NO